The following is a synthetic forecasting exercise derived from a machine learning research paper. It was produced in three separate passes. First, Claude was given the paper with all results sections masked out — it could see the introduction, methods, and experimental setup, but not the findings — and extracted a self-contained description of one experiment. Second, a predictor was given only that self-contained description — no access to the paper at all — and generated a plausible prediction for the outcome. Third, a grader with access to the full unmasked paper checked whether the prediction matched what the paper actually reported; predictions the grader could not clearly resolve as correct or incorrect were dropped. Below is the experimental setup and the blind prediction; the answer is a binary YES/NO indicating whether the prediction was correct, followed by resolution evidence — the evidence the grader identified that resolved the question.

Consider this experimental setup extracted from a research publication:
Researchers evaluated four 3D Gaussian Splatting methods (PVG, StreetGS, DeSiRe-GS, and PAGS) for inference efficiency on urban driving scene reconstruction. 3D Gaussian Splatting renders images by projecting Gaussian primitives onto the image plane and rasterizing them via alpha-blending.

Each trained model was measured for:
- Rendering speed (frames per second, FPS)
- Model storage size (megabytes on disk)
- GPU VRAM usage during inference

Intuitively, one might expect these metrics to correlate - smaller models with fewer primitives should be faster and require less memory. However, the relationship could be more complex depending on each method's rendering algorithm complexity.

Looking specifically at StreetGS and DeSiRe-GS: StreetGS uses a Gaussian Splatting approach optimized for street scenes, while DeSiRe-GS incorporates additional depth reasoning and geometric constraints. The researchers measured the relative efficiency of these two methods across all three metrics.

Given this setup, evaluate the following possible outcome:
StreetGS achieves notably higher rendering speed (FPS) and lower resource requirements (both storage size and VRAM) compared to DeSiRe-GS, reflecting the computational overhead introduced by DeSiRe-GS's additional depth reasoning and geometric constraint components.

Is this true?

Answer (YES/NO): YES